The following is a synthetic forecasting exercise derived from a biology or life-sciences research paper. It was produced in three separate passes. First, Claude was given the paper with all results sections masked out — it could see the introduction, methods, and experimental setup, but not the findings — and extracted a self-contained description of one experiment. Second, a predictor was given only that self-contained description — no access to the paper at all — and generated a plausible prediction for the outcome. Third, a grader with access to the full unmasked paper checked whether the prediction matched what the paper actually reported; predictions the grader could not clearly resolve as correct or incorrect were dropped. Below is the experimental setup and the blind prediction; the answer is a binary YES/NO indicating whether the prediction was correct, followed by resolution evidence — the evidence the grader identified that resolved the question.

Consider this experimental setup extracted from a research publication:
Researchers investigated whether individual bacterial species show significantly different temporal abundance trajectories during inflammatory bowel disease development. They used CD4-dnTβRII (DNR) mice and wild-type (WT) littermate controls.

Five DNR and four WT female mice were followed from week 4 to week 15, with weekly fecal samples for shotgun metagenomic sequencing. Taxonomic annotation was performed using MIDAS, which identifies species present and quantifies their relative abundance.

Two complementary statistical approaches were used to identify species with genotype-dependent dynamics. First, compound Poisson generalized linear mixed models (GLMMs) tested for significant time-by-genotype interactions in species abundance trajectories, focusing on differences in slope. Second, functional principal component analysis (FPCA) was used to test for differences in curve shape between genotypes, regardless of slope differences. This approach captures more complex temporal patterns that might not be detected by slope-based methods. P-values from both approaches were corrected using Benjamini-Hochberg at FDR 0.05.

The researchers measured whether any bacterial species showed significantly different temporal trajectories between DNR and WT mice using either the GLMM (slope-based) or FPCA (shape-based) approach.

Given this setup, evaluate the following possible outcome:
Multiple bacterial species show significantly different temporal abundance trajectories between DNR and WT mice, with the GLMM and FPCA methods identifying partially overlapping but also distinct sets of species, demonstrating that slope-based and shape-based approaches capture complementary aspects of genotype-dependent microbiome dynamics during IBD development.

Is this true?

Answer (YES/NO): NO